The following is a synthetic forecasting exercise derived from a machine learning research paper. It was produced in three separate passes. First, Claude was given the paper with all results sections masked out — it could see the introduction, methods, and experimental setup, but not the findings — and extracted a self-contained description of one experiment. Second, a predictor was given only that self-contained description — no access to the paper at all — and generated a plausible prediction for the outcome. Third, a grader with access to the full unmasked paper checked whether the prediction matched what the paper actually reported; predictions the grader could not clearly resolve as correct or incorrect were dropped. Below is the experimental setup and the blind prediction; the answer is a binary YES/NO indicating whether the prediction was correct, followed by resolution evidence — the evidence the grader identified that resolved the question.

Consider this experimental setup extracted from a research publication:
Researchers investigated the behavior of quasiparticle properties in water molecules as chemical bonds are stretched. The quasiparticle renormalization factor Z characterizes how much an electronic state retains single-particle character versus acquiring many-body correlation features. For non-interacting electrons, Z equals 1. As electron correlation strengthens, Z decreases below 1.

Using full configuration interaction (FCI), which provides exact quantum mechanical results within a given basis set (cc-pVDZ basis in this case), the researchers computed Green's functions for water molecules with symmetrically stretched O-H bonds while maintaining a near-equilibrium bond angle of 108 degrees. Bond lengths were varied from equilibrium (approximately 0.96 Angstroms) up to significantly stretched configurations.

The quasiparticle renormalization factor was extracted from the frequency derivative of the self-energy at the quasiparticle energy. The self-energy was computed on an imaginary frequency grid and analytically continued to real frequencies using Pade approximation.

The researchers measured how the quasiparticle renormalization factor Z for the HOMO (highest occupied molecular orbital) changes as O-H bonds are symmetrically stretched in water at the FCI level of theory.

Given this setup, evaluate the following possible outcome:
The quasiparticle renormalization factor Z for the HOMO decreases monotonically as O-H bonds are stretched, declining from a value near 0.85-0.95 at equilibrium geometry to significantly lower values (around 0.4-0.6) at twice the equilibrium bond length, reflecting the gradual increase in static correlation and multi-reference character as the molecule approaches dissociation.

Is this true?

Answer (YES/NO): NO